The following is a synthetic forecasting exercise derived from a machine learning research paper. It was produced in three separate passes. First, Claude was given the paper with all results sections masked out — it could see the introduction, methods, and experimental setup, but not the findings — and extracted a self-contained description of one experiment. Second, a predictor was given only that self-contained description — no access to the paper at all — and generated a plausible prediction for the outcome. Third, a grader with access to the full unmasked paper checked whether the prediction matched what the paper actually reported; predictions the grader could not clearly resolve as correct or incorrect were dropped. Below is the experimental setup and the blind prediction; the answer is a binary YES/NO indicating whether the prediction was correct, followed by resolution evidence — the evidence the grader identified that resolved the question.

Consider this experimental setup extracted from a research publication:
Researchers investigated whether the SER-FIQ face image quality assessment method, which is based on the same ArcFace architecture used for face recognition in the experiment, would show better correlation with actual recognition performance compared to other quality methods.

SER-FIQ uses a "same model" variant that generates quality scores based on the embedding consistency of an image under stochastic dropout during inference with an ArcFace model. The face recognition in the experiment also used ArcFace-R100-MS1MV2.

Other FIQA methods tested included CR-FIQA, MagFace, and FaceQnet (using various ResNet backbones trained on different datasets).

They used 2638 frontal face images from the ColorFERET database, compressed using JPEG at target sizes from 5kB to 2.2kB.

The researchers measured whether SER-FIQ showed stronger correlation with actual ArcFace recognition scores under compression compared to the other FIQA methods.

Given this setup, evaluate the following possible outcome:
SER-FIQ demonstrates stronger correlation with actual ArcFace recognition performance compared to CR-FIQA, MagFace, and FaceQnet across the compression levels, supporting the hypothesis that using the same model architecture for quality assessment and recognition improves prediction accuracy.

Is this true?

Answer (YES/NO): NO